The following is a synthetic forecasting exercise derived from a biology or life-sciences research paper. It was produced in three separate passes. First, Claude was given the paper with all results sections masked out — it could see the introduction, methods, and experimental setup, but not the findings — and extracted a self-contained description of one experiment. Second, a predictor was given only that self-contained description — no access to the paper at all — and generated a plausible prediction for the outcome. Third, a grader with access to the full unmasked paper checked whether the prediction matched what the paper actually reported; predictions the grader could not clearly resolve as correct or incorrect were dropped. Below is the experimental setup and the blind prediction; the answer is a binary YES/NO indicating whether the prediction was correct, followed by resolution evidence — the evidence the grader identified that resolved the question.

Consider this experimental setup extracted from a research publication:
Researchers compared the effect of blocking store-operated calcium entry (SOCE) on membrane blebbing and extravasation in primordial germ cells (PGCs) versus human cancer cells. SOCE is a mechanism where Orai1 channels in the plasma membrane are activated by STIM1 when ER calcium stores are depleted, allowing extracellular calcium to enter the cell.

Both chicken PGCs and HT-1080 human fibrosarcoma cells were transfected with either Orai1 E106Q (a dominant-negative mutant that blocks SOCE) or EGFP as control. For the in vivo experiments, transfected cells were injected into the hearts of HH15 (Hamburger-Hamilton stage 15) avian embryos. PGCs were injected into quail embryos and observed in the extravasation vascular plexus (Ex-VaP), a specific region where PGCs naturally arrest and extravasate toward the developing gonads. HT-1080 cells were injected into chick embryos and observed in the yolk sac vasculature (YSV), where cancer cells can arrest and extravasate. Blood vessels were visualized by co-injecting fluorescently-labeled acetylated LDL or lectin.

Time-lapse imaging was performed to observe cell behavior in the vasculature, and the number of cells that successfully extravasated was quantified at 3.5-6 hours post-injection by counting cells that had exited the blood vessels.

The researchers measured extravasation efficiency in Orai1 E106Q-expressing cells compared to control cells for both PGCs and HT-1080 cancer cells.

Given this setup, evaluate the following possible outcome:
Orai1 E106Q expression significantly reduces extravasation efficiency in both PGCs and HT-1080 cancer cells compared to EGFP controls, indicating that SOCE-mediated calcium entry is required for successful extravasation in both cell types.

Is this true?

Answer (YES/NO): YES